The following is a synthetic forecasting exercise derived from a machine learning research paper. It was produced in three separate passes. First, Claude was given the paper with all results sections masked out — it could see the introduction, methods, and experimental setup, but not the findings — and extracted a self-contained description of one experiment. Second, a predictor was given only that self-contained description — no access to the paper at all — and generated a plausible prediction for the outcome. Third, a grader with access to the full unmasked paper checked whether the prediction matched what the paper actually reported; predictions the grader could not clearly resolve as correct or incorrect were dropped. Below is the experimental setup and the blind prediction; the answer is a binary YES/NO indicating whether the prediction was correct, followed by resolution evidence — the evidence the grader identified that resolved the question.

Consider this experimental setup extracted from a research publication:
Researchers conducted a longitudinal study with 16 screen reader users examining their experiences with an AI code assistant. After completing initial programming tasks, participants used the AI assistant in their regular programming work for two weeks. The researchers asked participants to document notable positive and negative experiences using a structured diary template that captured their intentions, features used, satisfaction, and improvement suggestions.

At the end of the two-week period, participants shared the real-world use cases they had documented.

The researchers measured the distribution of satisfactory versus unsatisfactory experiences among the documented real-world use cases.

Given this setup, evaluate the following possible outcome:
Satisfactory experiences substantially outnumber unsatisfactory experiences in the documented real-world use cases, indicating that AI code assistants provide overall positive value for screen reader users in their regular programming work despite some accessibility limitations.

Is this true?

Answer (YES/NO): NO